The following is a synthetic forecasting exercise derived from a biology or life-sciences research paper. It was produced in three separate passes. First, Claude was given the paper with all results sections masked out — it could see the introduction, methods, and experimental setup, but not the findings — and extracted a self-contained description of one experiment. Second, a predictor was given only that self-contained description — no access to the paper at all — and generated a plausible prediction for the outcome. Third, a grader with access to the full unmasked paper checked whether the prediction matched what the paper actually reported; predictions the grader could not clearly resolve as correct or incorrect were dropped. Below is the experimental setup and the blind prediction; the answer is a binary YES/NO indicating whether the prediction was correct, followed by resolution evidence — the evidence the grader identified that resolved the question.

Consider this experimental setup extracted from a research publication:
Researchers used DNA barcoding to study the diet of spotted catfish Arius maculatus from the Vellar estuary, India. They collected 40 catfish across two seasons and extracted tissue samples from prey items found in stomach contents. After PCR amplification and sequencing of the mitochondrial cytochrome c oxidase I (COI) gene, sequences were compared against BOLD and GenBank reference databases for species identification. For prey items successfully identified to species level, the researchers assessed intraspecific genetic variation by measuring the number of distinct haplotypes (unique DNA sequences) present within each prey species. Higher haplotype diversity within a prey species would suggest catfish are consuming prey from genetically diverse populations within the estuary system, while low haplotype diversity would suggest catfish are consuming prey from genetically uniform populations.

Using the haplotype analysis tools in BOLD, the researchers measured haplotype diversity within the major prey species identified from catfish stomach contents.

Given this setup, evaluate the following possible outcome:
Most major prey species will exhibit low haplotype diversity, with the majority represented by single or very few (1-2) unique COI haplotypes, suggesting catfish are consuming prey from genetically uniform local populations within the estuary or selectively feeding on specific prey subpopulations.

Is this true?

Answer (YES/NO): NO